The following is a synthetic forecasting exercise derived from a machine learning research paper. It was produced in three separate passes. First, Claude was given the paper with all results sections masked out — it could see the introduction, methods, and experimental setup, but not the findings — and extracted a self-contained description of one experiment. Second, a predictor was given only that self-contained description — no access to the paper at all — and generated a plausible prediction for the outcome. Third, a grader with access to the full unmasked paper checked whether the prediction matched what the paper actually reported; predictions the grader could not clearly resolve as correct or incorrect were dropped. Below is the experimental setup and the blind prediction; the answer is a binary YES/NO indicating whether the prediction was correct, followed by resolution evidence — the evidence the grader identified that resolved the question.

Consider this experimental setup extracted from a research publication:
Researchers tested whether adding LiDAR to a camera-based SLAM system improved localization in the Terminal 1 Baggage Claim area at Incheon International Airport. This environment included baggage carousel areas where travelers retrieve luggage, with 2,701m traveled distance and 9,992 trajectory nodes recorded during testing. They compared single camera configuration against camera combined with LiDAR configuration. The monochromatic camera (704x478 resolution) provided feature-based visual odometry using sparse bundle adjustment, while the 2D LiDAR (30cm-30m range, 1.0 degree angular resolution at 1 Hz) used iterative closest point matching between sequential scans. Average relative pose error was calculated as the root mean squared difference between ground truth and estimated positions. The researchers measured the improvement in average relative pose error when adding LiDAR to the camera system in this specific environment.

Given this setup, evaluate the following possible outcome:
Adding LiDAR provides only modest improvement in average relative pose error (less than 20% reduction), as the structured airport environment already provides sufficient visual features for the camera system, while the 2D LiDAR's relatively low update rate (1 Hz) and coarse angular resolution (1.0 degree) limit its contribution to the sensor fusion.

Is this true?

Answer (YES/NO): NO